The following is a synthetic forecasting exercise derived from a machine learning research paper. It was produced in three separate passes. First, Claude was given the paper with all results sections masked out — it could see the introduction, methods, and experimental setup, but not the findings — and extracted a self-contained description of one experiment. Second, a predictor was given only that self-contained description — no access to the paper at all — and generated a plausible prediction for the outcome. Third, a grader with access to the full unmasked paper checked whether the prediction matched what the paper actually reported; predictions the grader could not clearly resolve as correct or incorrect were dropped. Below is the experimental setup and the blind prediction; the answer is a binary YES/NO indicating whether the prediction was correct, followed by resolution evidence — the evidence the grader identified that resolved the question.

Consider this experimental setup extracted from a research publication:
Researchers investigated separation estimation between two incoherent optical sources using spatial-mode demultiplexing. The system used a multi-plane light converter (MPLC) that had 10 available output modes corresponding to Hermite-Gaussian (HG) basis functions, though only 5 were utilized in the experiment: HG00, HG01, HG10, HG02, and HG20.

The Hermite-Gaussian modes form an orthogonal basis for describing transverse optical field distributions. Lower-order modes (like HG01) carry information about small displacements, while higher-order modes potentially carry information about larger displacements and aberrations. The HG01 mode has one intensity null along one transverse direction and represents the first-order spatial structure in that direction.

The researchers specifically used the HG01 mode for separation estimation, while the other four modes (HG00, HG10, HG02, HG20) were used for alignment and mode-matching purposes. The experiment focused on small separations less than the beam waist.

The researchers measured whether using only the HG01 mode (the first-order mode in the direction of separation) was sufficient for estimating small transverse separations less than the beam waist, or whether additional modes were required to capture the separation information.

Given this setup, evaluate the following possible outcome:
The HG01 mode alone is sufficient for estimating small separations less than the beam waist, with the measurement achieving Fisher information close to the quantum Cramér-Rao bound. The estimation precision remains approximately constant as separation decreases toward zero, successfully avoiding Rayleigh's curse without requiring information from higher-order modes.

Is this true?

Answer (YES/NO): NO